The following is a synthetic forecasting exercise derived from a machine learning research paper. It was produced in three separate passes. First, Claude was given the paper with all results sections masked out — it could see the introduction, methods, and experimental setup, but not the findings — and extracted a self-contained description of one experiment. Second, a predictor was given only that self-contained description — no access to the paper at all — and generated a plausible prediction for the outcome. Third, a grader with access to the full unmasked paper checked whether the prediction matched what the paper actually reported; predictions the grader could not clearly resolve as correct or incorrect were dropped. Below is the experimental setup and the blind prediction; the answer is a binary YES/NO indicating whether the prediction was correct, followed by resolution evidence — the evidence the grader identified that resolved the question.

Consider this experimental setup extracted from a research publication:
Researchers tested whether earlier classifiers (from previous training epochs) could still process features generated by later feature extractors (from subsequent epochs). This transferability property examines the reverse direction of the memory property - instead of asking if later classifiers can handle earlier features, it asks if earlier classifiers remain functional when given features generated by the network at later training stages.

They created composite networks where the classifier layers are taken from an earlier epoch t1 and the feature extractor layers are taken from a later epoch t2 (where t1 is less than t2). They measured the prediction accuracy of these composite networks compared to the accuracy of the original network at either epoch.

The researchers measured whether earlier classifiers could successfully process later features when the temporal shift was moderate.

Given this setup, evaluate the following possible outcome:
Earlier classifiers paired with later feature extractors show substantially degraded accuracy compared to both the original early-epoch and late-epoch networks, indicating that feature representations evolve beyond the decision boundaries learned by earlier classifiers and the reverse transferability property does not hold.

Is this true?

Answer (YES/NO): NO